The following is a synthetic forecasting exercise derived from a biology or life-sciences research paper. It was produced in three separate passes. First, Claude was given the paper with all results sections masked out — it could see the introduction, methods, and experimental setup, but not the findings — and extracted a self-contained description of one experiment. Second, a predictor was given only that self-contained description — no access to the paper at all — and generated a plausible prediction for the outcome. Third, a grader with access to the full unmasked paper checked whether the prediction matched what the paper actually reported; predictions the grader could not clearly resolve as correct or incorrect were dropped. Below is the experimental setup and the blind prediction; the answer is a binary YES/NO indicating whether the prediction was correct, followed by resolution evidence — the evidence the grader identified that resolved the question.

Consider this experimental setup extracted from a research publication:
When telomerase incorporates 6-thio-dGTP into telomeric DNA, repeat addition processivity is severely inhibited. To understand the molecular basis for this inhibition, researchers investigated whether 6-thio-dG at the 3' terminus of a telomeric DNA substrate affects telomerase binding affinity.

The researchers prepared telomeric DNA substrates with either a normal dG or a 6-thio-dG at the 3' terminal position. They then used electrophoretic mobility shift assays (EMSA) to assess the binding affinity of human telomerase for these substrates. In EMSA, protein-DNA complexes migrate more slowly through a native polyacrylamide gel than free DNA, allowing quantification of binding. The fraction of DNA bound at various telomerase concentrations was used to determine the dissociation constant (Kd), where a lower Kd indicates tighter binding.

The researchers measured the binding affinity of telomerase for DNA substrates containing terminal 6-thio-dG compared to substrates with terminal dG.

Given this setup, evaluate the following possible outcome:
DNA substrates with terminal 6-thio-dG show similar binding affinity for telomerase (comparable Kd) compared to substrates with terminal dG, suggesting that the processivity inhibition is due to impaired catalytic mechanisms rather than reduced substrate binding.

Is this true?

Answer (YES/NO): YES